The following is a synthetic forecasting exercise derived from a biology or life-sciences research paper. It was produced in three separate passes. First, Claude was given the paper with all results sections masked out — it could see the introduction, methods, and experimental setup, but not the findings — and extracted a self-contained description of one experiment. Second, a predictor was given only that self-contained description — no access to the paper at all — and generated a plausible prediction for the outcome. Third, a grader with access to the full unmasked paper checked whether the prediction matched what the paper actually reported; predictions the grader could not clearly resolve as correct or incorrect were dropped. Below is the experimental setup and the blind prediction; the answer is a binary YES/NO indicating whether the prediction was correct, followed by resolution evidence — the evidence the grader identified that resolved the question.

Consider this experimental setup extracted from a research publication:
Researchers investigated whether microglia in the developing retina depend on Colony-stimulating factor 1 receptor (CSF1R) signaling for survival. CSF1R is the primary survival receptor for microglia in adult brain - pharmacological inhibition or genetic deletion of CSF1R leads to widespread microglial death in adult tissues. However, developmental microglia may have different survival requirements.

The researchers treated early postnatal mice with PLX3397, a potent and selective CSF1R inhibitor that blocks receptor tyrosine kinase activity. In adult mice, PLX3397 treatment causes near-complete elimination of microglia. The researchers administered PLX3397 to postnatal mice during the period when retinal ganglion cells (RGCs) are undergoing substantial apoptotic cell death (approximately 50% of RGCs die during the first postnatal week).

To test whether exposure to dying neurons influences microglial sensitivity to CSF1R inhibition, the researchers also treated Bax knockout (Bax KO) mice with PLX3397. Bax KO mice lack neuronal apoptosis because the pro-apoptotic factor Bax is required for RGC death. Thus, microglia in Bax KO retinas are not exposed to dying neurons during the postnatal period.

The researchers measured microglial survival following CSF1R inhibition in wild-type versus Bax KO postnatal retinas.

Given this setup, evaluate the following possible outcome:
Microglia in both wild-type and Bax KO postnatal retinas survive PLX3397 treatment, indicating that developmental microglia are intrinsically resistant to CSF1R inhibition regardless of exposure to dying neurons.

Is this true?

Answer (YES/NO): NO